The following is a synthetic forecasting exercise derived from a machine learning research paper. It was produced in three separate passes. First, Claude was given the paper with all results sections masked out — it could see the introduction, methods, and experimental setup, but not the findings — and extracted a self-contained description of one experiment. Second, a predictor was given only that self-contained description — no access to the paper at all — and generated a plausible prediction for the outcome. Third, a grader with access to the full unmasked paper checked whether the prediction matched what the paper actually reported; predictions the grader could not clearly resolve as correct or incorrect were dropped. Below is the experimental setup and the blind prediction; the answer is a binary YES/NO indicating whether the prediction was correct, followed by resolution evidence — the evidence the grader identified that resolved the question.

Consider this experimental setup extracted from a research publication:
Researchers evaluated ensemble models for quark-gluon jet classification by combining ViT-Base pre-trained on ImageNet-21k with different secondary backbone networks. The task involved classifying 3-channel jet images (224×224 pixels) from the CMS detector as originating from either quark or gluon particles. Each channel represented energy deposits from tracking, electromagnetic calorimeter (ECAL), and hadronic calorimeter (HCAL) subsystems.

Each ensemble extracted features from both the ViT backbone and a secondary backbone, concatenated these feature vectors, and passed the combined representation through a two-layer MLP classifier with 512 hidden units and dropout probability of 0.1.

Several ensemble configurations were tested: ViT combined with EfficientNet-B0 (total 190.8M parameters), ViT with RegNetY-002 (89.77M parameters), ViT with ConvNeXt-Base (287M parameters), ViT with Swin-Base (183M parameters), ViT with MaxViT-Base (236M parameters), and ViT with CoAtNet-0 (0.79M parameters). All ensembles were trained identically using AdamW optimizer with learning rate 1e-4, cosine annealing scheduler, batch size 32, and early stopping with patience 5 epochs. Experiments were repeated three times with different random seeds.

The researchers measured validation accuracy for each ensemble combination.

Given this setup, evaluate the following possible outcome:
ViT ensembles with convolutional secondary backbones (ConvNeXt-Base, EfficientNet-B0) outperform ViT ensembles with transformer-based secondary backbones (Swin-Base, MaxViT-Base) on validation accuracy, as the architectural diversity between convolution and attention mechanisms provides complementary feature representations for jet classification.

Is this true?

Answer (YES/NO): NO